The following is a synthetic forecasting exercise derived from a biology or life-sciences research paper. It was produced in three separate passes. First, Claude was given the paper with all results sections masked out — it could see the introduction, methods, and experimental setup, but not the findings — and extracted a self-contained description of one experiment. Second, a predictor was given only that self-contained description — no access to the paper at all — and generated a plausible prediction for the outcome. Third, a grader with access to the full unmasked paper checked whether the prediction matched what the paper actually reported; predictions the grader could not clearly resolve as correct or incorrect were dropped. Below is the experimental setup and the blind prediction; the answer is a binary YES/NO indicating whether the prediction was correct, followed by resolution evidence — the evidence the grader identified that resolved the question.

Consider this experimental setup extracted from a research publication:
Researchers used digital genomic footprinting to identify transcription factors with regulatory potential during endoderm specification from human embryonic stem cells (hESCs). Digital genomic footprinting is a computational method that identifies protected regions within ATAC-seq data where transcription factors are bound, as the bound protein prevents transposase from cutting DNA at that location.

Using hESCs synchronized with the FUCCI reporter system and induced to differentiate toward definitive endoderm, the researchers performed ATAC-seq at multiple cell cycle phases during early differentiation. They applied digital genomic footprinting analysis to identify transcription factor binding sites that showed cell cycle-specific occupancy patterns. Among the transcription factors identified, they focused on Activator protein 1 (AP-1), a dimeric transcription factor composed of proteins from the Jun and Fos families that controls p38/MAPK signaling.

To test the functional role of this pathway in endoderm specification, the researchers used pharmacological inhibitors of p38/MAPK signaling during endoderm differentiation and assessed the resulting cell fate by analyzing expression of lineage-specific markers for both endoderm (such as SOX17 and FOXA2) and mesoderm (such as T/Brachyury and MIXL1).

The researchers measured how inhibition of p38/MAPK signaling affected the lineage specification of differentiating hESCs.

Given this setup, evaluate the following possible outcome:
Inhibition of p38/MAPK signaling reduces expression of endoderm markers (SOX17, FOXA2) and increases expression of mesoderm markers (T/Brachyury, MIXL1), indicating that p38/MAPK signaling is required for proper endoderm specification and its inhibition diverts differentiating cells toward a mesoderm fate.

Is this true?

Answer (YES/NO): NO